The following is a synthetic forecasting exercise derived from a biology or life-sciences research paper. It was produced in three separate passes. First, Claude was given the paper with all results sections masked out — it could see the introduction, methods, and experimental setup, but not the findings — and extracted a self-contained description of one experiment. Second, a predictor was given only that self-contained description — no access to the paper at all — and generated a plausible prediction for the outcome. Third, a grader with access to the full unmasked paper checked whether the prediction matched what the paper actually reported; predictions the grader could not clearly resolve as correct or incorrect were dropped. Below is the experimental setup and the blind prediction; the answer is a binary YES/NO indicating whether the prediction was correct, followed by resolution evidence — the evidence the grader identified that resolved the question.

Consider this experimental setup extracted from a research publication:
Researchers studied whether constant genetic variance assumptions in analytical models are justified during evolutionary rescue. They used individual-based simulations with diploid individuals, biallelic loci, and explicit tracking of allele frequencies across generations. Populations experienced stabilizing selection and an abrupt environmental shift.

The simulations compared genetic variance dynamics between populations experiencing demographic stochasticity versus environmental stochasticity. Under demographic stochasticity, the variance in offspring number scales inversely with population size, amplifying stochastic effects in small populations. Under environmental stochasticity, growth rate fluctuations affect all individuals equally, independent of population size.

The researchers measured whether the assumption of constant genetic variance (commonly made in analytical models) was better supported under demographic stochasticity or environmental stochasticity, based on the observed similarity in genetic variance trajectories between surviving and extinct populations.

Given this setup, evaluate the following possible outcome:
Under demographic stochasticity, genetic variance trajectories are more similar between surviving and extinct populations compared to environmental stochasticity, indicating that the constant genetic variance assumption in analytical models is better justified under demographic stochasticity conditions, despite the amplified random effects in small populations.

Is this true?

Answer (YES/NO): NO